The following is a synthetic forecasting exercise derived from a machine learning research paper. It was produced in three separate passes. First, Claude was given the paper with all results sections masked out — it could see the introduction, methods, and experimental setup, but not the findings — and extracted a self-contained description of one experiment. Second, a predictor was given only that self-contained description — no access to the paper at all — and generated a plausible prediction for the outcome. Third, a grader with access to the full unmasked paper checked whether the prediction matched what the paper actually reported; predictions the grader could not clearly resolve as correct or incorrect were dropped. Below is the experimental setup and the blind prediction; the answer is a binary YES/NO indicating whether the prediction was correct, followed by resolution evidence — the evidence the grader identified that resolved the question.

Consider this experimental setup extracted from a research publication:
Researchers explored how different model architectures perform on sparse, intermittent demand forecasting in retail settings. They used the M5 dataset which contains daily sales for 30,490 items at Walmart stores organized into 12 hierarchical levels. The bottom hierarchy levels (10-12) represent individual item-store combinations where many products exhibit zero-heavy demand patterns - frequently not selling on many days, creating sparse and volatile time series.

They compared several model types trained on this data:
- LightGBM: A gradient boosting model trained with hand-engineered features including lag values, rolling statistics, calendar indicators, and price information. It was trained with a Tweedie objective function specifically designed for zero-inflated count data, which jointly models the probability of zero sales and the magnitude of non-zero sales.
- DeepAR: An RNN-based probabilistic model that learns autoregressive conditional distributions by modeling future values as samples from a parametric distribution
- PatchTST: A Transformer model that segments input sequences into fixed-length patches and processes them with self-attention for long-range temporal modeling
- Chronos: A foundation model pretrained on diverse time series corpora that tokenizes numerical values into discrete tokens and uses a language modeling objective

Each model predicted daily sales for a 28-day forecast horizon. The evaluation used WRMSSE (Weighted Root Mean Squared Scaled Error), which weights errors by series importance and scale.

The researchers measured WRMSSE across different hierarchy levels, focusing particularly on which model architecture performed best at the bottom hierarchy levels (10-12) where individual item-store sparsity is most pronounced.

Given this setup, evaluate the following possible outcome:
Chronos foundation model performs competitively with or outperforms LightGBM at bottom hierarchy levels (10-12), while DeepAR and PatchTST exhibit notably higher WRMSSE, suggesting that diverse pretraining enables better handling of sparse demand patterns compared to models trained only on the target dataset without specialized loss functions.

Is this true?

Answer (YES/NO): NO